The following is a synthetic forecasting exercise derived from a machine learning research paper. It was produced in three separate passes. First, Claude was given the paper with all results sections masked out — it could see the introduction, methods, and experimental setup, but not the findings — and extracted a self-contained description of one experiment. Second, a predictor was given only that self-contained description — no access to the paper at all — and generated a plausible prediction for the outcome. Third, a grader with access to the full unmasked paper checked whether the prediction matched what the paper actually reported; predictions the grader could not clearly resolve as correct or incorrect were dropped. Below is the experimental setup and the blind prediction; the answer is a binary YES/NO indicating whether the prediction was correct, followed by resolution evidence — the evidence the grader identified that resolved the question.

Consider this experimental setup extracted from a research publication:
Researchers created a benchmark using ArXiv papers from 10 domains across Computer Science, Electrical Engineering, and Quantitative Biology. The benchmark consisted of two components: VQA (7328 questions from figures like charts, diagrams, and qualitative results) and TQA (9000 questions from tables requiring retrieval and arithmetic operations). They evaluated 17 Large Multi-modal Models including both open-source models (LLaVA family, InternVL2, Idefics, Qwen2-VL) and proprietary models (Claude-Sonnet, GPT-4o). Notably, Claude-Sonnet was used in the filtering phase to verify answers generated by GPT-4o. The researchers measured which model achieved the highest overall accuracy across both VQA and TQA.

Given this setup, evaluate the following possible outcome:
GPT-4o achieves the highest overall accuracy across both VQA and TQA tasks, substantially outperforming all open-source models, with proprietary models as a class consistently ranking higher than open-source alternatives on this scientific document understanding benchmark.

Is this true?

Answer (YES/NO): NO